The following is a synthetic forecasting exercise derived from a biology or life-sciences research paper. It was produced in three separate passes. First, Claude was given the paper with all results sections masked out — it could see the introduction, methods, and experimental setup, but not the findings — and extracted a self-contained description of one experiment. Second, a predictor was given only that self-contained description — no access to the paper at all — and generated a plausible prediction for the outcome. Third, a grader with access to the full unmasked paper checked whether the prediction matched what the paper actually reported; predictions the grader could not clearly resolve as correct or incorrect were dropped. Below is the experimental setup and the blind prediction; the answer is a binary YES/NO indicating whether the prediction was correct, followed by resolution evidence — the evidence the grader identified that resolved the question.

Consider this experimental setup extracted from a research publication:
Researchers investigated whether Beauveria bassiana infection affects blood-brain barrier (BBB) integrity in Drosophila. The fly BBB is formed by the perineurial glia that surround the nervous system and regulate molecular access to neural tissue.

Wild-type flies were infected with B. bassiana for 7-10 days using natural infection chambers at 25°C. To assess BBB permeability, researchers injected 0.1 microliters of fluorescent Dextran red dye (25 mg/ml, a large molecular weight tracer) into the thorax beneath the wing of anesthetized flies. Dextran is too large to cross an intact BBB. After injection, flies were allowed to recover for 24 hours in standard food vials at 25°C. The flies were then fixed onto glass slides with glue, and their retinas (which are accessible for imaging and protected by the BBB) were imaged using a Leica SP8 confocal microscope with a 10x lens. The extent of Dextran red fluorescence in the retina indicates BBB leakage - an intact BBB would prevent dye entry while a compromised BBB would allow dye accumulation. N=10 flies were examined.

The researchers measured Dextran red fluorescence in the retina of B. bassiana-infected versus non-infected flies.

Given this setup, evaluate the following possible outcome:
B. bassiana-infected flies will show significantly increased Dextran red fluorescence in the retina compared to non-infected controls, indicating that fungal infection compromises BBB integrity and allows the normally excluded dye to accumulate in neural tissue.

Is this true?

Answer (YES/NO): YES